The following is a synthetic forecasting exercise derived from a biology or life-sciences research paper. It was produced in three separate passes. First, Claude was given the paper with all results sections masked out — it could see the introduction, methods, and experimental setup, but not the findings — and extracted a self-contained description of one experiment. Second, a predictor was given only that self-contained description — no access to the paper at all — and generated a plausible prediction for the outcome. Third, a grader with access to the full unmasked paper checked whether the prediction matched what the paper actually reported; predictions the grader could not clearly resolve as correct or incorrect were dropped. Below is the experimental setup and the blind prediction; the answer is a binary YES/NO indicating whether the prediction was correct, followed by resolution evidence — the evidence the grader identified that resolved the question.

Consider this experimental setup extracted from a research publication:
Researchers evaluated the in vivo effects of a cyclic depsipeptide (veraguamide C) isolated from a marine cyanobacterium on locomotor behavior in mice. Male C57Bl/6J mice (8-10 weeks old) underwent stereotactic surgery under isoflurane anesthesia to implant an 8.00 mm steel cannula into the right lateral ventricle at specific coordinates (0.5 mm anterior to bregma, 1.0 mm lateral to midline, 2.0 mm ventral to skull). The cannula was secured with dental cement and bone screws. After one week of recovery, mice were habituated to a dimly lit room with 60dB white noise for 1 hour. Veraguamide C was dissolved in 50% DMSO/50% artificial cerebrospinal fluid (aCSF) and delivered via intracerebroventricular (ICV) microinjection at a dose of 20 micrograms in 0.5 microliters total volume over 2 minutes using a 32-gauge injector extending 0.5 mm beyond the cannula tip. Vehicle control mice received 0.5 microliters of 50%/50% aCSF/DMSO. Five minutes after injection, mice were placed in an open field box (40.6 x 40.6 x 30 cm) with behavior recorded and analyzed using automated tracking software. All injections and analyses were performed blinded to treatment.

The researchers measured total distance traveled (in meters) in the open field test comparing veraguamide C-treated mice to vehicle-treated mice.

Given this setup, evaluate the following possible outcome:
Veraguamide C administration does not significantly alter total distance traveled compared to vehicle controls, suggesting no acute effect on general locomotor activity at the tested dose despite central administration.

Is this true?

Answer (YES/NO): YES